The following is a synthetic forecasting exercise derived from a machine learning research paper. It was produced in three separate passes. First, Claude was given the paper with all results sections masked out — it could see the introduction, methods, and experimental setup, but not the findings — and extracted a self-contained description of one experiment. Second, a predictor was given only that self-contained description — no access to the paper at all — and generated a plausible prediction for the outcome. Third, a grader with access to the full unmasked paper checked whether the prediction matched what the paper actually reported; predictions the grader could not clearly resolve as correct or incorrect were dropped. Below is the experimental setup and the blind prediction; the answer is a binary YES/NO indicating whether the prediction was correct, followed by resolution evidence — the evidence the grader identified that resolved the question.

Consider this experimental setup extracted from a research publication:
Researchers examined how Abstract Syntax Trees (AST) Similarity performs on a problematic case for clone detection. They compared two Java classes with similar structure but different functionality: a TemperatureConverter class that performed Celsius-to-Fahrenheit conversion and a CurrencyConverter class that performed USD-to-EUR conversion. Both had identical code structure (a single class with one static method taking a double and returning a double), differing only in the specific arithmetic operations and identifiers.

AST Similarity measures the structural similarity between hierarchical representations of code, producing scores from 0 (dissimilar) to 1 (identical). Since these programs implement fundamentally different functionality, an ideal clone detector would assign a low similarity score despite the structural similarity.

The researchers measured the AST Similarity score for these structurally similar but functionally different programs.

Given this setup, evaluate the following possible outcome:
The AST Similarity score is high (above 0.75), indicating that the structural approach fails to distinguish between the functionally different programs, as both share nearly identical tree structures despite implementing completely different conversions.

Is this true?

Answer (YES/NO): YES